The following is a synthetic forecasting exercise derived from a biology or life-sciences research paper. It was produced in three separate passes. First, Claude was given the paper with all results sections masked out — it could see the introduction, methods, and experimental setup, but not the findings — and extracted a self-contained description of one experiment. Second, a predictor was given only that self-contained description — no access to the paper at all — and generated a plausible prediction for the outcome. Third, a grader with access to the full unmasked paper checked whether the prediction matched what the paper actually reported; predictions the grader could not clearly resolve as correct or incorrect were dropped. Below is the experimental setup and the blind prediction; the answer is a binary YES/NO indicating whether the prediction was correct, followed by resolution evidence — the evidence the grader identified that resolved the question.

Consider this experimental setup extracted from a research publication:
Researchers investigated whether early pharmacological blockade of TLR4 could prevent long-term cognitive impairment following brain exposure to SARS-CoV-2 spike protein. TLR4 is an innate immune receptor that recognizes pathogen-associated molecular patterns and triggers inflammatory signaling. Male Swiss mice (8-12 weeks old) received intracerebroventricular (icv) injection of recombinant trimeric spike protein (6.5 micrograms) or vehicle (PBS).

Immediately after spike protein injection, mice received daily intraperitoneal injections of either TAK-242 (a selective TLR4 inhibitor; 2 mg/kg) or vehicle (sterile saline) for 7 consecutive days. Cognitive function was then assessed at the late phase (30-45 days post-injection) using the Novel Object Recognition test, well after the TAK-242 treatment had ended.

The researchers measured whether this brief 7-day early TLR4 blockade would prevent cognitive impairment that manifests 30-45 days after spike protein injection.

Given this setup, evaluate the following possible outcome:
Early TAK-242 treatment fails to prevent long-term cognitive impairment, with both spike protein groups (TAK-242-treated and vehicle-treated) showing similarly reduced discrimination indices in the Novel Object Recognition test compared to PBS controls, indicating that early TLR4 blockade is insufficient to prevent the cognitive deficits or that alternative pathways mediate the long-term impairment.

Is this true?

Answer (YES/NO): NO